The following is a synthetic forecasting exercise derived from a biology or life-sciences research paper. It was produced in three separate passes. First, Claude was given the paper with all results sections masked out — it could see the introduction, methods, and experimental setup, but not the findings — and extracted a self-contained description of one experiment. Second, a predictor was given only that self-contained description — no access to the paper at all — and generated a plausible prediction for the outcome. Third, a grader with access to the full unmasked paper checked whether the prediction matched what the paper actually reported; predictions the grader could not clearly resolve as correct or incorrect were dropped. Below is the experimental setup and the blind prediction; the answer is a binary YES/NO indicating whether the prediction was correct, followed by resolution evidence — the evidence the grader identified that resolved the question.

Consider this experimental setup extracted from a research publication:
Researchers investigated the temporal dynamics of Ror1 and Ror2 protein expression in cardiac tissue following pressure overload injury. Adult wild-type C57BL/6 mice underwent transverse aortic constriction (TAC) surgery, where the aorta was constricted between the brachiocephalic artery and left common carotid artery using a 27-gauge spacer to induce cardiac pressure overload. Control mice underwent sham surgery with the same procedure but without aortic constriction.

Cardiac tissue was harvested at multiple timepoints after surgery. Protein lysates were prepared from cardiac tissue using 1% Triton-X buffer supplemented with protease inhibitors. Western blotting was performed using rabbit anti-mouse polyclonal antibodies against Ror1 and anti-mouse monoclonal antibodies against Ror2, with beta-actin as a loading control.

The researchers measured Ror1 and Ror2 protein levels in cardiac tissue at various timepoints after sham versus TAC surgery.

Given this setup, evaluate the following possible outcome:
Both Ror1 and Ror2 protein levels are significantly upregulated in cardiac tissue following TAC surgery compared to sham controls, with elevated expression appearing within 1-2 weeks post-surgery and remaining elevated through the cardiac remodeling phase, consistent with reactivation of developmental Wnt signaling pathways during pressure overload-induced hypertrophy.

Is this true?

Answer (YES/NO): NO